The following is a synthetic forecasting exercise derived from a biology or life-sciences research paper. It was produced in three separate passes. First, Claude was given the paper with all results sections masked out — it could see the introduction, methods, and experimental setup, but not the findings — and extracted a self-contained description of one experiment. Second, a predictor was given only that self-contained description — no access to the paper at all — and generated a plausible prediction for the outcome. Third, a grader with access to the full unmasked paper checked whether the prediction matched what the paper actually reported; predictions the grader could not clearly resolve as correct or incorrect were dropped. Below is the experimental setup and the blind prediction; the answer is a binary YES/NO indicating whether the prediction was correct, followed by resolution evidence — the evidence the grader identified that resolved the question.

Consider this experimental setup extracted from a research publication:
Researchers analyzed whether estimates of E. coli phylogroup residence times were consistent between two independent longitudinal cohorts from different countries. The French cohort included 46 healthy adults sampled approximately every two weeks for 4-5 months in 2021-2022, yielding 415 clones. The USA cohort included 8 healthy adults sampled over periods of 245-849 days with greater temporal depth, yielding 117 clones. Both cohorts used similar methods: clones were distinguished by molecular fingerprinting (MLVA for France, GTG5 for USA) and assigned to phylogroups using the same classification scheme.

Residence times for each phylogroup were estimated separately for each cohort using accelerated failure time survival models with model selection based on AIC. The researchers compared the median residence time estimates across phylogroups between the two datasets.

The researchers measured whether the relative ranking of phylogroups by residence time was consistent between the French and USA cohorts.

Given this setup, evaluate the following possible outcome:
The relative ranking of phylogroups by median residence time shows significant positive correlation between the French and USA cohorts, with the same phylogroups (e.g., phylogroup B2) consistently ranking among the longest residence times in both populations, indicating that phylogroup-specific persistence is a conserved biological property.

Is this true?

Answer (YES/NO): YES